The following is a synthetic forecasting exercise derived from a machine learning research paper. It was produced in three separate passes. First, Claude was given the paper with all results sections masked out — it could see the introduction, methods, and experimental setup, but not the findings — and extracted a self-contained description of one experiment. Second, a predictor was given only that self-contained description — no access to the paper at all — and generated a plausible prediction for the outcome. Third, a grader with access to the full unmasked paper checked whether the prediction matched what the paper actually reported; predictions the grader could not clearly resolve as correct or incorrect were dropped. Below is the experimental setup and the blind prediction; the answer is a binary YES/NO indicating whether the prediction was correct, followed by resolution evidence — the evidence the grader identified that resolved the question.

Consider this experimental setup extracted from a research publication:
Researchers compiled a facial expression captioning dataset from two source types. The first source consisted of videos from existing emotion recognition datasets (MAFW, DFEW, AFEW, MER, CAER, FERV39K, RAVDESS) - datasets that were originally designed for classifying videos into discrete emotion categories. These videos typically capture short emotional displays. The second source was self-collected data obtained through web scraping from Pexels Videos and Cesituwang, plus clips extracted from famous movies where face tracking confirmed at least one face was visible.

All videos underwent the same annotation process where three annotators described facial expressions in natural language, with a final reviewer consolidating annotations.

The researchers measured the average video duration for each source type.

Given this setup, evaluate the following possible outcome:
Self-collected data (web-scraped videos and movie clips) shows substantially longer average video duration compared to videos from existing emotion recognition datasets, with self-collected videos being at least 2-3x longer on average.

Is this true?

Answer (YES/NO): NO